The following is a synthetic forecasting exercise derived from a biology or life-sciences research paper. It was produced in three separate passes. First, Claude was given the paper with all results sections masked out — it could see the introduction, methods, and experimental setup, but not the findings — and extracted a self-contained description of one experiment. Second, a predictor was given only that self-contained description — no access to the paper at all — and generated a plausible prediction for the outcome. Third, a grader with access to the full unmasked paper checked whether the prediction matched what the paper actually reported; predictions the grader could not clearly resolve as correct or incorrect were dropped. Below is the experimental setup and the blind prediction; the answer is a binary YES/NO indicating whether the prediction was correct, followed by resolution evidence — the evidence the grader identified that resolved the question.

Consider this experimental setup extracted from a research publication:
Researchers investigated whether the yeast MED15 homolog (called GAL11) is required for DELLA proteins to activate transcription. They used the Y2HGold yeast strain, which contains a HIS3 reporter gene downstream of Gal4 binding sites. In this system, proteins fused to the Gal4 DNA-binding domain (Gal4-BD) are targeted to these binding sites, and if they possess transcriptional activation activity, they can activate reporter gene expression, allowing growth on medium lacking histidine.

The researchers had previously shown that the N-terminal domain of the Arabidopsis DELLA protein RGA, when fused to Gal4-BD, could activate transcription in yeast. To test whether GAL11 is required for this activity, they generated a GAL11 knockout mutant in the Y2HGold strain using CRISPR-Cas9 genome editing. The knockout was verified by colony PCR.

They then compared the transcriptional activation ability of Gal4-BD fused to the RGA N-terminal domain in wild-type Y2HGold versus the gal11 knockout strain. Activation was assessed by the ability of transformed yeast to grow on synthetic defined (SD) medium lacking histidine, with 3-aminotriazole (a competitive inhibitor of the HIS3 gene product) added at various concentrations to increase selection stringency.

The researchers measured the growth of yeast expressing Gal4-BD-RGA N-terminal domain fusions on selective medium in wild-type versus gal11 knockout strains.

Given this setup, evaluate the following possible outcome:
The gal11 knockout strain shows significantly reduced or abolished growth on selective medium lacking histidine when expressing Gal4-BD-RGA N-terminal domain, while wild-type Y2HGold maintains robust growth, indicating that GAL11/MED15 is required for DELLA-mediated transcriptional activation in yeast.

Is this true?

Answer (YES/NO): YES